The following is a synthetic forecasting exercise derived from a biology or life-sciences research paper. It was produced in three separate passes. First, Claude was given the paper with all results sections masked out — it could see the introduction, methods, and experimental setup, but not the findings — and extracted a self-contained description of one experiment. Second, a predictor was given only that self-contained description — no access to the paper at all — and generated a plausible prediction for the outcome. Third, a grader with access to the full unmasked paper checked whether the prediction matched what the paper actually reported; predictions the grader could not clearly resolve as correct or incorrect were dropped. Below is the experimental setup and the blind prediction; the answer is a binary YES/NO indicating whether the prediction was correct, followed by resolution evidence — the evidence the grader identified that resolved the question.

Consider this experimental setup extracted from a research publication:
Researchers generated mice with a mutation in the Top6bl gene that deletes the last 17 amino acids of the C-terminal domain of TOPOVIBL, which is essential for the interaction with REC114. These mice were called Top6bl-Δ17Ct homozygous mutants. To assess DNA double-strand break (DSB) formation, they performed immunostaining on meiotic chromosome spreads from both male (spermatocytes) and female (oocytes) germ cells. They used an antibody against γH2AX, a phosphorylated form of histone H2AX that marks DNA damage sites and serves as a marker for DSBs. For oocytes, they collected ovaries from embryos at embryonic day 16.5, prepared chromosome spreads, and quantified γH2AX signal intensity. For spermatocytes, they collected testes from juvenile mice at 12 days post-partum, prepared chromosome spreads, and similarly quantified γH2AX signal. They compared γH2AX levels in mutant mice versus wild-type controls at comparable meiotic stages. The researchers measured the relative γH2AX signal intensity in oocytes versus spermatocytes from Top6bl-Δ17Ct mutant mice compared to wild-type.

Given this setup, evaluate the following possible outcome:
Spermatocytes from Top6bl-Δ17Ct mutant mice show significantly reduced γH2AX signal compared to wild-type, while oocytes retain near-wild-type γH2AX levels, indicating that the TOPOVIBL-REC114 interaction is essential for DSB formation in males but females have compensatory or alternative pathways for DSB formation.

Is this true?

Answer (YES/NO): NO